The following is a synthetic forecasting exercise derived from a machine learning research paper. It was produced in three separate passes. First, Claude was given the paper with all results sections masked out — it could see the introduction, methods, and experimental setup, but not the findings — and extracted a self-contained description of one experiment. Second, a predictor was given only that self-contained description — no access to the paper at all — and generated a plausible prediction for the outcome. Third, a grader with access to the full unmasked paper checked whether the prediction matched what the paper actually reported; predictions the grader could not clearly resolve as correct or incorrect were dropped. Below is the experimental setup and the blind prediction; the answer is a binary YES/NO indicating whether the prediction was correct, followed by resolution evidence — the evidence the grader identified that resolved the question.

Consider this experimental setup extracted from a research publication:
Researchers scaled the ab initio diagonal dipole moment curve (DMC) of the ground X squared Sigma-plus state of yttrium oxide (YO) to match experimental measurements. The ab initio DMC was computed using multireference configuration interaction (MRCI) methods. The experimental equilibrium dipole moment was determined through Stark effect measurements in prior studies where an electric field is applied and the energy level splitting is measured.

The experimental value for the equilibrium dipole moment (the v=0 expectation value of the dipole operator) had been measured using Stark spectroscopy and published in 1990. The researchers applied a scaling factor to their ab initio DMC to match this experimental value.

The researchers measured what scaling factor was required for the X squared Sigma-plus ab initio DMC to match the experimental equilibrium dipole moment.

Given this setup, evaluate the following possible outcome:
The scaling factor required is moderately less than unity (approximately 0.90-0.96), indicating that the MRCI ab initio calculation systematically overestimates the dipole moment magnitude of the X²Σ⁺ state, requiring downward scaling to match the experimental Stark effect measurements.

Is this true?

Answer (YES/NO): NO